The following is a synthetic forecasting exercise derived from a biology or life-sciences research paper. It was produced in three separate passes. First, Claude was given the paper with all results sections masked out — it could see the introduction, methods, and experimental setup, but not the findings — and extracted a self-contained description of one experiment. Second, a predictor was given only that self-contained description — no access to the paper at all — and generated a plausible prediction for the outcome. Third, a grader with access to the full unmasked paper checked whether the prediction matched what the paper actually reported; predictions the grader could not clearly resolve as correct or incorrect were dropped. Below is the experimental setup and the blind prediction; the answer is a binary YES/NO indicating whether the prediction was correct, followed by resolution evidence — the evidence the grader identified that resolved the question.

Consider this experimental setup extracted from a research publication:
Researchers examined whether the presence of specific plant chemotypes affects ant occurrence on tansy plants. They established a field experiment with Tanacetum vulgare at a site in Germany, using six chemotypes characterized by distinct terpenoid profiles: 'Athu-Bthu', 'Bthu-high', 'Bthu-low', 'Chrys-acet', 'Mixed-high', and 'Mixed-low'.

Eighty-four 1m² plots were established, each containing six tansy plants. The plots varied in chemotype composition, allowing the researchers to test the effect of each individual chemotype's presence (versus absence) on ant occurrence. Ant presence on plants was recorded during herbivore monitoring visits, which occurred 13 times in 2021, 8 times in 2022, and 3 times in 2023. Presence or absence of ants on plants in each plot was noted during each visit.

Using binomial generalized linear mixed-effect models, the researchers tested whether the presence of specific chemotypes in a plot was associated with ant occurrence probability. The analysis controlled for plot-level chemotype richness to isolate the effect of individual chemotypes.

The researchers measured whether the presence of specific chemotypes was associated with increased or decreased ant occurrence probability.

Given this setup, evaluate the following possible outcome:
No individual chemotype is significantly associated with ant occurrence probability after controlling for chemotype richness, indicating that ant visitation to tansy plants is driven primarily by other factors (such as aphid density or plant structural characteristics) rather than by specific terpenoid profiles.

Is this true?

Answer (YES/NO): YES